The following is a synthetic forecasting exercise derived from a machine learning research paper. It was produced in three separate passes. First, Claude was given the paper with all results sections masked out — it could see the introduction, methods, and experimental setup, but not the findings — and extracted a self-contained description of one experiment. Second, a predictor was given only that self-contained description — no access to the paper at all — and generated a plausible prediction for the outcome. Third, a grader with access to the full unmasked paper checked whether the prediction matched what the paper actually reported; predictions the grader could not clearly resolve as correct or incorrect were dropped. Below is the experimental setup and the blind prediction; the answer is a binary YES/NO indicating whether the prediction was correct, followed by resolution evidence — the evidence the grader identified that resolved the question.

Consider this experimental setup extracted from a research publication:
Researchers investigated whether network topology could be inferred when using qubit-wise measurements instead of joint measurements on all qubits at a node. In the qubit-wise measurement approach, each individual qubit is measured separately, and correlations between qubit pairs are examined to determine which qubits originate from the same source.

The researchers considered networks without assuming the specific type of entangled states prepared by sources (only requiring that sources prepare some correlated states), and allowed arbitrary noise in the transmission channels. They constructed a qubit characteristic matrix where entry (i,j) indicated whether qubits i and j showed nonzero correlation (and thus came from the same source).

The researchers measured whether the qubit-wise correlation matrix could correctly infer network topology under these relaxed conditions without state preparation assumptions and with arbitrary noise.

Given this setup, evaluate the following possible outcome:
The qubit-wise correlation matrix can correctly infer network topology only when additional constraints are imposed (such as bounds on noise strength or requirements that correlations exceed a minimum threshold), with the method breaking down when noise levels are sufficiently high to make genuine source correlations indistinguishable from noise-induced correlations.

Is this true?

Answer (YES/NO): NO